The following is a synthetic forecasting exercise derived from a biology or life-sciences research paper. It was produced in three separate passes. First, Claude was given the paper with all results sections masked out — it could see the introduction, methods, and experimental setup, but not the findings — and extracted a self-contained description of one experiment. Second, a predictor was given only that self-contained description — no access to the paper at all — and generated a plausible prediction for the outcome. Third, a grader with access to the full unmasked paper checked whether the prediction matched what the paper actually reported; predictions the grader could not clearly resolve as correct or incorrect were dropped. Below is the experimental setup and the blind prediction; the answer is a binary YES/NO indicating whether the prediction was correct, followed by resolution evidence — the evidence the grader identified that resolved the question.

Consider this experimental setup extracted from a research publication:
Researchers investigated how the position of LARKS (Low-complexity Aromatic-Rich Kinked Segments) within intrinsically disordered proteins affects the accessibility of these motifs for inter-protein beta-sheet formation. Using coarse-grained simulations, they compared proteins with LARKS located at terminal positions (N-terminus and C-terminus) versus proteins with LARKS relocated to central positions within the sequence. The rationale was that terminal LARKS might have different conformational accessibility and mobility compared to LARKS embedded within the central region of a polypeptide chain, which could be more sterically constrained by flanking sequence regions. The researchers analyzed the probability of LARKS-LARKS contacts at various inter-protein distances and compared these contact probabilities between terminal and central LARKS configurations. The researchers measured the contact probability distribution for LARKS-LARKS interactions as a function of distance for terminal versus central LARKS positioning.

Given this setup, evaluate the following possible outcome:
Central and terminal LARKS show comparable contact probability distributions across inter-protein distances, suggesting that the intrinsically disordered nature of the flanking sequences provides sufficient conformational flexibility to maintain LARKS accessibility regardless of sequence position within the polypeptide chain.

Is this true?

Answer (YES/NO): NO